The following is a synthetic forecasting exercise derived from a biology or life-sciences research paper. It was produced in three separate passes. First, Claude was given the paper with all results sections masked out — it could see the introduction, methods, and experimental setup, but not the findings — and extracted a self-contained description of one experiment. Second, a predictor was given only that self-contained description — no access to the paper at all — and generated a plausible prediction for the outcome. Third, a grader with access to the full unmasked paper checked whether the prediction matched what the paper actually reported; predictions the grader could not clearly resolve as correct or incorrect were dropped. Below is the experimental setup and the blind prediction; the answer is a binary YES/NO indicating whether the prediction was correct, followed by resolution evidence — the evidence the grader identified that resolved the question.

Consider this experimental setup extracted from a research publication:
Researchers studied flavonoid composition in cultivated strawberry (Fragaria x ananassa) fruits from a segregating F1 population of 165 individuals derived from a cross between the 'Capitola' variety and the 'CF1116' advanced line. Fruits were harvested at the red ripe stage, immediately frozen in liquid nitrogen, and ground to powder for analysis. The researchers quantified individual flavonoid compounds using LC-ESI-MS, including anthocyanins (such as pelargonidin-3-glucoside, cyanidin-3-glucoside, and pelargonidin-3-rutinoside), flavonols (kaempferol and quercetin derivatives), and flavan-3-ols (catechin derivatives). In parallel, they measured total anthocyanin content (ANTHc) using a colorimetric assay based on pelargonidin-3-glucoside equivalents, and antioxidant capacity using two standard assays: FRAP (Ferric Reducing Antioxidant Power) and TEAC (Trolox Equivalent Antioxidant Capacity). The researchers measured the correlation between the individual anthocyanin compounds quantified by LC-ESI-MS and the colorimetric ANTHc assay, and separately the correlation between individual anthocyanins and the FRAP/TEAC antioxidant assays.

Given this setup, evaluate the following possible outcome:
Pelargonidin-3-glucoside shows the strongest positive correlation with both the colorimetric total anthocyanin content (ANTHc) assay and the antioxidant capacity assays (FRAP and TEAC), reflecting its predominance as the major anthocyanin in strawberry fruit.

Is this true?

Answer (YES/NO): NO